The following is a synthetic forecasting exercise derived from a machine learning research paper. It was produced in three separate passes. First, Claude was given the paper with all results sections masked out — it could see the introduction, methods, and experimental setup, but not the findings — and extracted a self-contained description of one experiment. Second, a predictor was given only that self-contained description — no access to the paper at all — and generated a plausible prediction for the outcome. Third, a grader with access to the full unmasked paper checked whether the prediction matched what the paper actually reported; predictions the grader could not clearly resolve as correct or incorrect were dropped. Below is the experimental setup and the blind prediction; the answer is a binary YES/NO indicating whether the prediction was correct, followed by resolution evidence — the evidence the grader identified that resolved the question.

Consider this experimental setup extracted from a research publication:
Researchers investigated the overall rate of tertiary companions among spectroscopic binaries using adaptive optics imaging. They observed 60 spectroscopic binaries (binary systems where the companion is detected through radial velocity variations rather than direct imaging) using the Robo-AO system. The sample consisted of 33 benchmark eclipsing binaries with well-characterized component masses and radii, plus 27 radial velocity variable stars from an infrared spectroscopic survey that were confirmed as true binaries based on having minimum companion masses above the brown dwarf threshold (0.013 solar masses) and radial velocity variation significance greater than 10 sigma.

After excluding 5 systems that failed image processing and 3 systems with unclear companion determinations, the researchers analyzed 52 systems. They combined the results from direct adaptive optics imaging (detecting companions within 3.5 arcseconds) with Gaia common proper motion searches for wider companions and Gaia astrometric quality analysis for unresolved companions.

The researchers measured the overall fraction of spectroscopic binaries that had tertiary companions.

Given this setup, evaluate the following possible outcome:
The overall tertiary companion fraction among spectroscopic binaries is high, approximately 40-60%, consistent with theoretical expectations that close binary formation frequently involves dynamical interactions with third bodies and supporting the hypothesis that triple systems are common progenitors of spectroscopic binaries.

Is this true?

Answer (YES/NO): NO